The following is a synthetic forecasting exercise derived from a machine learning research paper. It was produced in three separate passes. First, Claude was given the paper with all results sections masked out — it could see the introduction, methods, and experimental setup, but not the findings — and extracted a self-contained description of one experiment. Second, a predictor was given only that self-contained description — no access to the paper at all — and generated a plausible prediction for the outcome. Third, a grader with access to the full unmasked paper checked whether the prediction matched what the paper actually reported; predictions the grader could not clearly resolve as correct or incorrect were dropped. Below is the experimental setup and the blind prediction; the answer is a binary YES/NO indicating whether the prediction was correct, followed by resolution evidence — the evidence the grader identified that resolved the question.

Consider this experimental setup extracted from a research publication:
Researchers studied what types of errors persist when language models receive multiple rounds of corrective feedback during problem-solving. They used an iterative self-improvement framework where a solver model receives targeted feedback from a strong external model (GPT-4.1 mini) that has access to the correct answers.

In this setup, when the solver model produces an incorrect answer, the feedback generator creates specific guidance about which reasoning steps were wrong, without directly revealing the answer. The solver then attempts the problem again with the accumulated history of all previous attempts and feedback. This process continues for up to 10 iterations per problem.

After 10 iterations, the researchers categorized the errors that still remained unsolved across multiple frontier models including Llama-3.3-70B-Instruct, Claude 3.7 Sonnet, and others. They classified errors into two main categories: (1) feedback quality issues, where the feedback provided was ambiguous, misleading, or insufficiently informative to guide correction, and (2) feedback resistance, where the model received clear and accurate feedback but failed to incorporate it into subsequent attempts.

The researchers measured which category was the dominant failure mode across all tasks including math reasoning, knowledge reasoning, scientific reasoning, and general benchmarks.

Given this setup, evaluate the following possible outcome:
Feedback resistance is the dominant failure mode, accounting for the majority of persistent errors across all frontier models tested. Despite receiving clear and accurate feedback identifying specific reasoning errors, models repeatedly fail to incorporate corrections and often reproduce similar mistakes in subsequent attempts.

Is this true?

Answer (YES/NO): YES